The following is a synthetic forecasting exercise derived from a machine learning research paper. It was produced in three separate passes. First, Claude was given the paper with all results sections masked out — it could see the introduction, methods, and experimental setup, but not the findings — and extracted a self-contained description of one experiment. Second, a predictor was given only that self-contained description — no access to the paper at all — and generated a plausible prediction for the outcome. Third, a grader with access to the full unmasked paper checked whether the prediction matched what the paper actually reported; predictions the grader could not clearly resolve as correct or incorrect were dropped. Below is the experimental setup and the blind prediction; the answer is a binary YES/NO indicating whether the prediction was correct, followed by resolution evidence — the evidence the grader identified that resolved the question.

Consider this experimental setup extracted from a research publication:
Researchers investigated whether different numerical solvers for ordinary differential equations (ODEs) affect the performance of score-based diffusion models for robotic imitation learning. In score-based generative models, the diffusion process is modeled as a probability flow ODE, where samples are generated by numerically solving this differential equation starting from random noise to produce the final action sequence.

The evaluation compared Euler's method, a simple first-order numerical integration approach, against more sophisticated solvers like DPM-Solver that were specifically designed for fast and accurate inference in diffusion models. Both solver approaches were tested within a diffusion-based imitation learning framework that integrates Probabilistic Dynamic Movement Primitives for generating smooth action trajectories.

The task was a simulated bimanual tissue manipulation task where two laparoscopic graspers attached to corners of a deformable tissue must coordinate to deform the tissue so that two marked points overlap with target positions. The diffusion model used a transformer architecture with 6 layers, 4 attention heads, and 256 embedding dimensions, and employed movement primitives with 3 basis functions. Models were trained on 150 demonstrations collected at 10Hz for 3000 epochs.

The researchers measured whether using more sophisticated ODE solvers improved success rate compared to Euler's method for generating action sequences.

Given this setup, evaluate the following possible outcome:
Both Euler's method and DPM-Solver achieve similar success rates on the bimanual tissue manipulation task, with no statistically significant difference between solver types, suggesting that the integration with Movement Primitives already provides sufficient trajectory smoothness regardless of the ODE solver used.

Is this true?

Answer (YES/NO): NO